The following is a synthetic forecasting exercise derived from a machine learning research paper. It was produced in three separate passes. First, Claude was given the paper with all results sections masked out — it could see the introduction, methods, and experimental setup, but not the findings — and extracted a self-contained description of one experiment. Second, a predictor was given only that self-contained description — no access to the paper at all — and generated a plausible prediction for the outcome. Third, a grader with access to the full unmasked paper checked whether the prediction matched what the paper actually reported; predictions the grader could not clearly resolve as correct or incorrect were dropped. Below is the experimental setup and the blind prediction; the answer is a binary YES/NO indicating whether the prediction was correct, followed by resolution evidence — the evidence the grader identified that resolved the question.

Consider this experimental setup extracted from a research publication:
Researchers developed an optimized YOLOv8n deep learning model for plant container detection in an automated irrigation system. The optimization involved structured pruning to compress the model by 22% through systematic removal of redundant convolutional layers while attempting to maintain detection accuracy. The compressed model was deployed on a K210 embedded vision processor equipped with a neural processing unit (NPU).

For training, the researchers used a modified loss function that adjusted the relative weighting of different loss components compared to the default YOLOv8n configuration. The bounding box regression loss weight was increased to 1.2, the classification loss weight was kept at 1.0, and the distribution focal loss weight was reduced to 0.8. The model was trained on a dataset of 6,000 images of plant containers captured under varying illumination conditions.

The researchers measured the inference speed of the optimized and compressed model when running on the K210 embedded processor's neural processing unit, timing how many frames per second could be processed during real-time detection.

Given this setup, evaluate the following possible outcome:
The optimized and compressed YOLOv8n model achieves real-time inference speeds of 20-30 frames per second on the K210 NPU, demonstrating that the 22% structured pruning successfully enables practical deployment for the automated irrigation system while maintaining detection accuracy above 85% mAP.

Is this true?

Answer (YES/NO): YES